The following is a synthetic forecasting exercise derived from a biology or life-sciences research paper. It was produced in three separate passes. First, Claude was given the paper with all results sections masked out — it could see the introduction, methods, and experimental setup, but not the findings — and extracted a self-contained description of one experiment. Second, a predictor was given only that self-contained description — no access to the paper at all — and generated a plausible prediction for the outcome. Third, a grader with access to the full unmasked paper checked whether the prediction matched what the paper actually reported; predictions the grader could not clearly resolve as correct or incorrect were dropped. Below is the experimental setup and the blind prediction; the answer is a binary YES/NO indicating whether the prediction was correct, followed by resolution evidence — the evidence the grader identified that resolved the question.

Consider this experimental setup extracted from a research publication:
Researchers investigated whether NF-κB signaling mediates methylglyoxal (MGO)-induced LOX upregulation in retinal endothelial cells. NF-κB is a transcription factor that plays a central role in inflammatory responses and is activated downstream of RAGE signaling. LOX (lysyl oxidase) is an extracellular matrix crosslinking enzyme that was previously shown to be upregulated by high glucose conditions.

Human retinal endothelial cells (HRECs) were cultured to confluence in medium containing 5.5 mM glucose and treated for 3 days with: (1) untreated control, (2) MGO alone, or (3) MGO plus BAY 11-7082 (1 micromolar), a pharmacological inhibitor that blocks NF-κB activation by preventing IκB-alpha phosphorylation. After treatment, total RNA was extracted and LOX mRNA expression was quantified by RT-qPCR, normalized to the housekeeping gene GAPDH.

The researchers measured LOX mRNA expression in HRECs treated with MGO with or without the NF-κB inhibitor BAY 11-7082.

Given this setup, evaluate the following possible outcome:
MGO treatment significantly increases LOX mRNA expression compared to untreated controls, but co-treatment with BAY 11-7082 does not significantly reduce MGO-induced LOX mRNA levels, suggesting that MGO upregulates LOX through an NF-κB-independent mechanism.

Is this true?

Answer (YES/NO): NO